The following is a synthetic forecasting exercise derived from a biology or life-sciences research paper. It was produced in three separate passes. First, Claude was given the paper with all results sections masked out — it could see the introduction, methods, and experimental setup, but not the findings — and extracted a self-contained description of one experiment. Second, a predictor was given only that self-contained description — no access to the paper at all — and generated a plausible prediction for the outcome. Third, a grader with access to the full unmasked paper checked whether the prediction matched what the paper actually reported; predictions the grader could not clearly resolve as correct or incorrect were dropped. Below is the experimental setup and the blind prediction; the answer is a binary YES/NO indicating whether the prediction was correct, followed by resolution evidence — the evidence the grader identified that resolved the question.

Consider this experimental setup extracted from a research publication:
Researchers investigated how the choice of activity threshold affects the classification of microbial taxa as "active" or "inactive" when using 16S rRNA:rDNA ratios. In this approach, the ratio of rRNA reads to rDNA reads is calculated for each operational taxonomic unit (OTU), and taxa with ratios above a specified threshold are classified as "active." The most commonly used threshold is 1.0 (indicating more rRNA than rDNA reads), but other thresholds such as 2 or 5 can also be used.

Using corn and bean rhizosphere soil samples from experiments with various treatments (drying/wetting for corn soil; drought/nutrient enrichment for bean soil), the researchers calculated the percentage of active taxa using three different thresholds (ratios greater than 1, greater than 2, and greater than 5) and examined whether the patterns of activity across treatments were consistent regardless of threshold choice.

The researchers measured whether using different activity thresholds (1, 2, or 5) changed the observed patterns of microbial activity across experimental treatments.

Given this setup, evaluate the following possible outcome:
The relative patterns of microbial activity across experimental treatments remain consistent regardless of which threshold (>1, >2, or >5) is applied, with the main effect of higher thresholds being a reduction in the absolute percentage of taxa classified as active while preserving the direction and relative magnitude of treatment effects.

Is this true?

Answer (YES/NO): NO